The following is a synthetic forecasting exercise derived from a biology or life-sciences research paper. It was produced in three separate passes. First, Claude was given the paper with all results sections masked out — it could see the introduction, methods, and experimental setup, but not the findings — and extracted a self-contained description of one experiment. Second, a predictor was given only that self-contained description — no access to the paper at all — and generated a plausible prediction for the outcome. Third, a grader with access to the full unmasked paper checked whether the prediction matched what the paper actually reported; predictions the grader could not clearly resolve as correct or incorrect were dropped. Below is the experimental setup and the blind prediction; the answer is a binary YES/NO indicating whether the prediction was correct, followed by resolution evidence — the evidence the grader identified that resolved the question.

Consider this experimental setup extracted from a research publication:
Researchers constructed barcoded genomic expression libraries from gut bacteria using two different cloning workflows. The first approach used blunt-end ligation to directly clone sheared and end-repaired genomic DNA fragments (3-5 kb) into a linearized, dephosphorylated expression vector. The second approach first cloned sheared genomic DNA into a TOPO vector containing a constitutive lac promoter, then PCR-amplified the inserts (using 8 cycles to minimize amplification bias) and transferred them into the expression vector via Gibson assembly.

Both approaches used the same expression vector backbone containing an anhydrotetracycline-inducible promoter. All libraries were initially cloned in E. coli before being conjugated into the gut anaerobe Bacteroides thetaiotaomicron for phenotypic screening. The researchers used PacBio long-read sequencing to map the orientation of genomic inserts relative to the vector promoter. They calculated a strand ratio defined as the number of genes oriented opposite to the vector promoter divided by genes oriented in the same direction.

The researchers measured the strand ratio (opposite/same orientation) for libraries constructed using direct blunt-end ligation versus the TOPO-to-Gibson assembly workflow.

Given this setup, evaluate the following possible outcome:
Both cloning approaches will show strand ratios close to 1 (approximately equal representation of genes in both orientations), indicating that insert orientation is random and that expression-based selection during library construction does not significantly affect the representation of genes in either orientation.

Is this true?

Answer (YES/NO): NO